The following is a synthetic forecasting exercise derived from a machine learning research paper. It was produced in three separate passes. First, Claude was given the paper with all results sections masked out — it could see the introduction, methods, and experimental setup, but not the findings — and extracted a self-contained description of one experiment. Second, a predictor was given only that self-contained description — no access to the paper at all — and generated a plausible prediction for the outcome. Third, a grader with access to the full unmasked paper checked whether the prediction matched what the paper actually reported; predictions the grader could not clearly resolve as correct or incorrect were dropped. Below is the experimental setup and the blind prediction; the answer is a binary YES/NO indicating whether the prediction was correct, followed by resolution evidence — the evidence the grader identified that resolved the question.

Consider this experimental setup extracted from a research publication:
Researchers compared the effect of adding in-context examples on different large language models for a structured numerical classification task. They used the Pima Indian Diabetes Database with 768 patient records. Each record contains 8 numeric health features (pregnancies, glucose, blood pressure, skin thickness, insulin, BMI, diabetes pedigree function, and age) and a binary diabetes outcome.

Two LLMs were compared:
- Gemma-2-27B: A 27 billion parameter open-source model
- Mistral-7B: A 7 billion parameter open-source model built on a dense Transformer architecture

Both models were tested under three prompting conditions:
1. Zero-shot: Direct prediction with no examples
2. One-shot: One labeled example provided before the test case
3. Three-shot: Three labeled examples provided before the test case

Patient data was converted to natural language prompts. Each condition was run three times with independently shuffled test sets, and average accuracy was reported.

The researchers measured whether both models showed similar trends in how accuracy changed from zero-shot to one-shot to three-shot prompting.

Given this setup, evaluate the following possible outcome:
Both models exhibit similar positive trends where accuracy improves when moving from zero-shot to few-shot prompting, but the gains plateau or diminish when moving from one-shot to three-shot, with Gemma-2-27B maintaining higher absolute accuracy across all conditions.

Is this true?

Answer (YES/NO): NO